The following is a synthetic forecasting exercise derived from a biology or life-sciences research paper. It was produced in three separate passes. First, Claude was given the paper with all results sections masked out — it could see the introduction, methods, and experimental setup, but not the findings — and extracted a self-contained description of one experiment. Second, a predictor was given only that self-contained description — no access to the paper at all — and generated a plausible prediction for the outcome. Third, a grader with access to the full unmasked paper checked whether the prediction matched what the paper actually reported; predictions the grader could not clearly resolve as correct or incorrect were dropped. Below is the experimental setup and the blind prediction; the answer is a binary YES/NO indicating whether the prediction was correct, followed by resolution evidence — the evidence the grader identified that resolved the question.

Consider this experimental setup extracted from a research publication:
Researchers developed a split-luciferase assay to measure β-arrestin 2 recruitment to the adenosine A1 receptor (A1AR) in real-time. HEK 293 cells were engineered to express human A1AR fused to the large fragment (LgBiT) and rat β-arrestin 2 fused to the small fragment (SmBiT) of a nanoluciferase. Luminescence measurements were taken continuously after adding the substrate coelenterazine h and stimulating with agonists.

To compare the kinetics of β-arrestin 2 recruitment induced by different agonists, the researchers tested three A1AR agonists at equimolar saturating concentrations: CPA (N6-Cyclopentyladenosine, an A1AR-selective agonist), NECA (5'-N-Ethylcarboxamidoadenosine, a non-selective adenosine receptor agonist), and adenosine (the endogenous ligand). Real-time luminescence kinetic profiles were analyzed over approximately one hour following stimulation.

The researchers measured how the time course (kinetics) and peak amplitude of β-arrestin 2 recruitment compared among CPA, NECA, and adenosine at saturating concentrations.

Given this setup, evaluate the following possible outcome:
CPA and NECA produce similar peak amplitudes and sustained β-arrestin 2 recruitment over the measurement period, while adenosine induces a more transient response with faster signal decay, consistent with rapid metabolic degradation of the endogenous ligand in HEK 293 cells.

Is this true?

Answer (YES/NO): NO